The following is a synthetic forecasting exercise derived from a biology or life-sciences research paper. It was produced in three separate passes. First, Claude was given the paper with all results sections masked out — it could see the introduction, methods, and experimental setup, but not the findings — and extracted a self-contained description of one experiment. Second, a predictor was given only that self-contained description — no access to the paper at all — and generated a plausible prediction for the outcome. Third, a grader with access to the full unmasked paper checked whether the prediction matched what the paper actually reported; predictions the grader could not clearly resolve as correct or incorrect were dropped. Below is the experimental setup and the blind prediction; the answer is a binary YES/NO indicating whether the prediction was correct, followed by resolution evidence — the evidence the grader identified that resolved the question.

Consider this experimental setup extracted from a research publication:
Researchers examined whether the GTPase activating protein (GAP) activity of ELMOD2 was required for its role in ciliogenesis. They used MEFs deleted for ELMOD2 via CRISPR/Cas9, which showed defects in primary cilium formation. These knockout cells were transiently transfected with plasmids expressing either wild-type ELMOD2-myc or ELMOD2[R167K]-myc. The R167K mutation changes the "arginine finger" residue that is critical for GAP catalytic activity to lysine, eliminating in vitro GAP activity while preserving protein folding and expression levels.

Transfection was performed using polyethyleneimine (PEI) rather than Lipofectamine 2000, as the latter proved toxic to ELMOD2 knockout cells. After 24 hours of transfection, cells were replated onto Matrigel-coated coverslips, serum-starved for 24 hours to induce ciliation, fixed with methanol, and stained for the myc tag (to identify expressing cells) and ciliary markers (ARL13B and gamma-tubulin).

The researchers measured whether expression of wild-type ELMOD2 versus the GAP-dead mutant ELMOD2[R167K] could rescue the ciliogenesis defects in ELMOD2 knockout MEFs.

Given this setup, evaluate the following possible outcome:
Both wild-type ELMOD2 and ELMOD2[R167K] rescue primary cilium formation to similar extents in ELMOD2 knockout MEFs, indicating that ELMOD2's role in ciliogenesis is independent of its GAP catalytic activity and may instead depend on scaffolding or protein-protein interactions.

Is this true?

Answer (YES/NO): YES